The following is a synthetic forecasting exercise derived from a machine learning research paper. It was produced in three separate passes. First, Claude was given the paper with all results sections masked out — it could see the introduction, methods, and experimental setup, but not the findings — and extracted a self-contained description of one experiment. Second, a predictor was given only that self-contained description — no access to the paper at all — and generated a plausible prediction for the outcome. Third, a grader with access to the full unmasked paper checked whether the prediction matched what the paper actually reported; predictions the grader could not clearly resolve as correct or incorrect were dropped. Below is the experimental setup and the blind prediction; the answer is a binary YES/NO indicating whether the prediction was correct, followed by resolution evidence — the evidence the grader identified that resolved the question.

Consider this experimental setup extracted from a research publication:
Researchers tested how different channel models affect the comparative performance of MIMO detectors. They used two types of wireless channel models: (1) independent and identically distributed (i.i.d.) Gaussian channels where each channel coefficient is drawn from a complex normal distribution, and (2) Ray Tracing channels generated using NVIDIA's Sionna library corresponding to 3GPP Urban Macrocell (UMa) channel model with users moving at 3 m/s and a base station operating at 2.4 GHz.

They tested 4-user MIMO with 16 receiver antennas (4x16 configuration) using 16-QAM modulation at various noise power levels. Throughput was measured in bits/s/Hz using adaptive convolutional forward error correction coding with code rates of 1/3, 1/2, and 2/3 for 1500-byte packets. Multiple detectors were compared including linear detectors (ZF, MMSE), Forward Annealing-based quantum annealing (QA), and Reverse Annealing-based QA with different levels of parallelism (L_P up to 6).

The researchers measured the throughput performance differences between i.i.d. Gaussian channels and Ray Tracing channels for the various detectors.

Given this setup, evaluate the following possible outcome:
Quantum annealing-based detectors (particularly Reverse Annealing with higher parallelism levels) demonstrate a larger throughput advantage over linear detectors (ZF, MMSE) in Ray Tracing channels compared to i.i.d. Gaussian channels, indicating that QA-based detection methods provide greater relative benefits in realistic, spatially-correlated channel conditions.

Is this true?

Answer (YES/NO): YES